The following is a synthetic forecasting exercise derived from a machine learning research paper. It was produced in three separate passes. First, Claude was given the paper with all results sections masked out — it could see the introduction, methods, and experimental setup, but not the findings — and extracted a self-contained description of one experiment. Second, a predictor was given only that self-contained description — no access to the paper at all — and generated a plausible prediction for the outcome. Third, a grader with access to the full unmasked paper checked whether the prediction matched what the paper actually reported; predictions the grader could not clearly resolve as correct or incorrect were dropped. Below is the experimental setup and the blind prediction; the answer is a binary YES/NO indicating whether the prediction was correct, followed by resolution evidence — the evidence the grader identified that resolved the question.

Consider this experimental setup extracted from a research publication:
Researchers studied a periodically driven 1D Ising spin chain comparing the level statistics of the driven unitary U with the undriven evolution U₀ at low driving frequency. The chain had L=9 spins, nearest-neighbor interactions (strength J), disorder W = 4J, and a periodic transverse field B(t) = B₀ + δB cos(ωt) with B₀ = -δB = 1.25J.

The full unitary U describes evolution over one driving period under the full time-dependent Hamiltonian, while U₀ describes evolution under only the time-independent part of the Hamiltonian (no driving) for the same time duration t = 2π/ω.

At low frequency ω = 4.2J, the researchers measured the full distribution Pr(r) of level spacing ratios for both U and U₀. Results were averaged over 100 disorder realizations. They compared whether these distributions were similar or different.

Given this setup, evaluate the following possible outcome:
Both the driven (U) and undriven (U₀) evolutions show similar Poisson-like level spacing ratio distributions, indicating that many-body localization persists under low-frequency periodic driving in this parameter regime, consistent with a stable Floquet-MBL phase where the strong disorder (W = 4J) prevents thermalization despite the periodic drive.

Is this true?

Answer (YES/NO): NO